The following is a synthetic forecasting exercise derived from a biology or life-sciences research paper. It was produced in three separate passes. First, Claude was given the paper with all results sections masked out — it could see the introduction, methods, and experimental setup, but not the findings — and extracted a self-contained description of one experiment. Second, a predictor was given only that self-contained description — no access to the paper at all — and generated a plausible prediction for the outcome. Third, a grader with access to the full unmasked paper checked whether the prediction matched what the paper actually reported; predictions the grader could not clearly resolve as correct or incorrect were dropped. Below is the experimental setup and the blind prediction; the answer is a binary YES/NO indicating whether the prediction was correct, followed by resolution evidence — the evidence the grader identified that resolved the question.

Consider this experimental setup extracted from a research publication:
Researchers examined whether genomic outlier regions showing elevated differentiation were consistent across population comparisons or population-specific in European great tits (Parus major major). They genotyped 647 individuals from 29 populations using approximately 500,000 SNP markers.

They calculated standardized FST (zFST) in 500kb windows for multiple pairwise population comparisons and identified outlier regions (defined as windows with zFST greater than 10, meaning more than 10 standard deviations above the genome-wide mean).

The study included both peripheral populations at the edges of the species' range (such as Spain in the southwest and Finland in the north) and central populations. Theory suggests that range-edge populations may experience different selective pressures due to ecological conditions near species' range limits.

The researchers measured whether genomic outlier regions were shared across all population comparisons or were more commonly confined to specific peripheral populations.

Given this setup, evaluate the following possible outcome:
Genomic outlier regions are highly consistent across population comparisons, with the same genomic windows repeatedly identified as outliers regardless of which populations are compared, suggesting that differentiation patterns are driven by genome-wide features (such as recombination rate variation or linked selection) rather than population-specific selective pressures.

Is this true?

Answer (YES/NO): NO